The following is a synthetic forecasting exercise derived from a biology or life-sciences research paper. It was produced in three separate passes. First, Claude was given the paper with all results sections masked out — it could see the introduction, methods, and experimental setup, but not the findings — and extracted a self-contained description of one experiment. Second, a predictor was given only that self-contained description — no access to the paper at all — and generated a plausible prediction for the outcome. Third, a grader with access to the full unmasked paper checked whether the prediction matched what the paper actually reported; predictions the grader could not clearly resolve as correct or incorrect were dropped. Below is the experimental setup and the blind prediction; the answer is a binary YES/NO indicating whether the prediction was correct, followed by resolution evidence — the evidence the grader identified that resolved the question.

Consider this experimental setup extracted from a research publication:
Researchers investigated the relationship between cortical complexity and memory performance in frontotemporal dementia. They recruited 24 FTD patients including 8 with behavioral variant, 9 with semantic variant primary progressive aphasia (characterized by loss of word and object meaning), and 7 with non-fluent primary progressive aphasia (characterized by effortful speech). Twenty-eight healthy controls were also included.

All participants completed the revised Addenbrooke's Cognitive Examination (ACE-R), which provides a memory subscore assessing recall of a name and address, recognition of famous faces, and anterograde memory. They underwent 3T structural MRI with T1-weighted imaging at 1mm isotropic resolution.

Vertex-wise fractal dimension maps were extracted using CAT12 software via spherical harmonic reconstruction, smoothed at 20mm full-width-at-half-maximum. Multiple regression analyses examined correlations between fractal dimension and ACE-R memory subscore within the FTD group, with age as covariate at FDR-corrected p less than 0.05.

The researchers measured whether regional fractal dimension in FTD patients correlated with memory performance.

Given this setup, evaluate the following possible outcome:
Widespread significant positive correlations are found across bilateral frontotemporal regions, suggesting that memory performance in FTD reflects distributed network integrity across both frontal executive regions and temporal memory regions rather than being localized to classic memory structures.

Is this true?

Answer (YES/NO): NO